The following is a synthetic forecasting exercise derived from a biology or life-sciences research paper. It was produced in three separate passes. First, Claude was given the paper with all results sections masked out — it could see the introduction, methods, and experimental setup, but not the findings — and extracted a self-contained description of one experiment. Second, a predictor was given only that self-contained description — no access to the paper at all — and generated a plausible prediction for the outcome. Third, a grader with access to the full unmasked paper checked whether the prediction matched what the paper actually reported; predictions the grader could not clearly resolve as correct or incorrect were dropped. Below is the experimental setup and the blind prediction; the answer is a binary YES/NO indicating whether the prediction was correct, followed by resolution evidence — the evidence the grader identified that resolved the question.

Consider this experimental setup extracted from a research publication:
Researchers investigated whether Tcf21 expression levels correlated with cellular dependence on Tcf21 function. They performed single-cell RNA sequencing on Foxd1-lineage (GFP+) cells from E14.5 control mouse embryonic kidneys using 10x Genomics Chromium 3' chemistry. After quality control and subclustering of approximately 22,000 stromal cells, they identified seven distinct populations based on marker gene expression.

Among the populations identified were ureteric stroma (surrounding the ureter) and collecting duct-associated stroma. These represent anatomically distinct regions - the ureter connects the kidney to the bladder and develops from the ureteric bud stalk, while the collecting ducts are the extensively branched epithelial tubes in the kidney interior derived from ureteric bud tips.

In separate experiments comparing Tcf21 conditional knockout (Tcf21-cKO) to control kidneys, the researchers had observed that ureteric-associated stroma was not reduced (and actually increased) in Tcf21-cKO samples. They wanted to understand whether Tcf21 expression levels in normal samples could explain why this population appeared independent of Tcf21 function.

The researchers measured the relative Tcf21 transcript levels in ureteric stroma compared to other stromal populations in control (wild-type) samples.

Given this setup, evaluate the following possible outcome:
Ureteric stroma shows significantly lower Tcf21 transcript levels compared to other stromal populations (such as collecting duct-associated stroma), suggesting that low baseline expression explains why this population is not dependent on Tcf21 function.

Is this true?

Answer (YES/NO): YES